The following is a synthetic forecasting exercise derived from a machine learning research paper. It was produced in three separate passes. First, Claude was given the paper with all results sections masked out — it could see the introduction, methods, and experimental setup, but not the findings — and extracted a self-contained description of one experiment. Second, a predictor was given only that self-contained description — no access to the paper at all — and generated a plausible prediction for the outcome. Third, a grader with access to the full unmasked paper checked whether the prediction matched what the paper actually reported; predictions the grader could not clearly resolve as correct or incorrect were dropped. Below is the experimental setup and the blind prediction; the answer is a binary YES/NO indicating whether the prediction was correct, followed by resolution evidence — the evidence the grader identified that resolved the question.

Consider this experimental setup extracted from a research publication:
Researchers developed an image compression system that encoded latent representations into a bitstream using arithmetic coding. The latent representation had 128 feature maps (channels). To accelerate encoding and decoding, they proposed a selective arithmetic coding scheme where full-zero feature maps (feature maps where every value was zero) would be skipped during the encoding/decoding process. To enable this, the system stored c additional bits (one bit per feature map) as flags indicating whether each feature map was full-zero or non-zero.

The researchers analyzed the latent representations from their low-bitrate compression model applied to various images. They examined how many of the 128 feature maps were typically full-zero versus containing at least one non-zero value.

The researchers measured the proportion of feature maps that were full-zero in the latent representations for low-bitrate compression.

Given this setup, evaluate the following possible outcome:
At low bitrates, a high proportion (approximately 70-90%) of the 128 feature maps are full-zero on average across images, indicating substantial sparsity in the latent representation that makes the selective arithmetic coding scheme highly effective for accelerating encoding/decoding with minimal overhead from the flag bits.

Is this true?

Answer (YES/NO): NO